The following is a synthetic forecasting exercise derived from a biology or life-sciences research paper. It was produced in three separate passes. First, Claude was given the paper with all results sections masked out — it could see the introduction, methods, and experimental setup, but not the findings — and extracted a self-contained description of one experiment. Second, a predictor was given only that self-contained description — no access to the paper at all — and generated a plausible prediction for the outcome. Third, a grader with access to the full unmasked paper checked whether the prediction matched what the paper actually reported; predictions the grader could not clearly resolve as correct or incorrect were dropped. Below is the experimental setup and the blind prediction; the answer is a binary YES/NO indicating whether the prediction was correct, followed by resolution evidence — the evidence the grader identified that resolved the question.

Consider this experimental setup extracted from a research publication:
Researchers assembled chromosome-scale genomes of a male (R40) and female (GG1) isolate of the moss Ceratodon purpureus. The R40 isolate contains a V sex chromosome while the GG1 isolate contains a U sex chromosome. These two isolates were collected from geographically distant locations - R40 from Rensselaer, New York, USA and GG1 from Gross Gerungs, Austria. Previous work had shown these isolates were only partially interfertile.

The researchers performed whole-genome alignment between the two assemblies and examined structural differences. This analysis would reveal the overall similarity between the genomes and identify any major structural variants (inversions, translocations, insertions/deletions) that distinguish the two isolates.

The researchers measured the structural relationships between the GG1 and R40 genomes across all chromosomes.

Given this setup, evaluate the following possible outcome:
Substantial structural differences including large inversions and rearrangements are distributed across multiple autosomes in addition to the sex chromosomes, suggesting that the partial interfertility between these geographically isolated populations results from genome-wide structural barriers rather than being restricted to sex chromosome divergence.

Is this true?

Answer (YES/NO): NO